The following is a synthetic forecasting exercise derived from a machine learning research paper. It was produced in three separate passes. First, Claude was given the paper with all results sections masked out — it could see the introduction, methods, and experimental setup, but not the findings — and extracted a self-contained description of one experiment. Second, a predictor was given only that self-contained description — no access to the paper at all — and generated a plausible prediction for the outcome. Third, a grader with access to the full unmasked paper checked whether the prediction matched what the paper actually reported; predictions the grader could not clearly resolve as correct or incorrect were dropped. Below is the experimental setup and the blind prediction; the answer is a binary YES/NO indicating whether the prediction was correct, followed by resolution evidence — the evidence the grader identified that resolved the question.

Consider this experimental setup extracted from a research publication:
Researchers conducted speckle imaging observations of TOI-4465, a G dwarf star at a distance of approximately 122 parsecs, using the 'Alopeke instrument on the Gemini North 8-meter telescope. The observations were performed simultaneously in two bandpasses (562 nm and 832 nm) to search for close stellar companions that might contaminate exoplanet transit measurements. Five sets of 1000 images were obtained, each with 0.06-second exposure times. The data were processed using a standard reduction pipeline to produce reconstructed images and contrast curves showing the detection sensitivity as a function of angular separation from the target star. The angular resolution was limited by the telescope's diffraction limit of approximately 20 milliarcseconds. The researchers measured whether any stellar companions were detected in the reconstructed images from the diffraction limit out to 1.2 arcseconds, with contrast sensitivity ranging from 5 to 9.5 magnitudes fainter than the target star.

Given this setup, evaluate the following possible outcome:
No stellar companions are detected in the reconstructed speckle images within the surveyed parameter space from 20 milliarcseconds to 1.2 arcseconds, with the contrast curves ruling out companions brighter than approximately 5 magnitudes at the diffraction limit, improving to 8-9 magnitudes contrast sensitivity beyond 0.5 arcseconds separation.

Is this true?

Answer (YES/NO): YES